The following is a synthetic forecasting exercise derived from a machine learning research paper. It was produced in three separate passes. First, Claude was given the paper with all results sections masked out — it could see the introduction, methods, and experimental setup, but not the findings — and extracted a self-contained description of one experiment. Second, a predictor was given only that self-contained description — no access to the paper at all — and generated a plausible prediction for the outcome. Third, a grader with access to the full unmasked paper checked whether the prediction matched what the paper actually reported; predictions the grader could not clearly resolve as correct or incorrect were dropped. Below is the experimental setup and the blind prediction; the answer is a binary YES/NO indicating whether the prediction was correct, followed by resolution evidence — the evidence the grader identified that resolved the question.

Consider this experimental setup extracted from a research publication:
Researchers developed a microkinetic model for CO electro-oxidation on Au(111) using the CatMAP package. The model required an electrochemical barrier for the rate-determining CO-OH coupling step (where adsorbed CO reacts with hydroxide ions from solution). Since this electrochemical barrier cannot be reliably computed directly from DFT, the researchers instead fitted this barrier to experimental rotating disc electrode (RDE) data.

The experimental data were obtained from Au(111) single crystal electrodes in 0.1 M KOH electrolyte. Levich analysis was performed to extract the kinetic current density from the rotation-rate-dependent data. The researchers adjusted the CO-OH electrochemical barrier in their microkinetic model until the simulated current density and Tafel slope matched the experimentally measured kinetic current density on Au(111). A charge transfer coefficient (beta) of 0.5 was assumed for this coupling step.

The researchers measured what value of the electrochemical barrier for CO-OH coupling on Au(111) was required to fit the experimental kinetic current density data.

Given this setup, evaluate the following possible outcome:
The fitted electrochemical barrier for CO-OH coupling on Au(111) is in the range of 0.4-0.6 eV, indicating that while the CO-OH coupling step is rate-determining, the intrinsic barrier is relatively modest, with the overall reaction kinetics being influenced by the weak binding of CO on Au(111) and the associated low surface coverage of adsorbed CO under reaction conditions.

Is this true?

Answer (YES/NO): YES